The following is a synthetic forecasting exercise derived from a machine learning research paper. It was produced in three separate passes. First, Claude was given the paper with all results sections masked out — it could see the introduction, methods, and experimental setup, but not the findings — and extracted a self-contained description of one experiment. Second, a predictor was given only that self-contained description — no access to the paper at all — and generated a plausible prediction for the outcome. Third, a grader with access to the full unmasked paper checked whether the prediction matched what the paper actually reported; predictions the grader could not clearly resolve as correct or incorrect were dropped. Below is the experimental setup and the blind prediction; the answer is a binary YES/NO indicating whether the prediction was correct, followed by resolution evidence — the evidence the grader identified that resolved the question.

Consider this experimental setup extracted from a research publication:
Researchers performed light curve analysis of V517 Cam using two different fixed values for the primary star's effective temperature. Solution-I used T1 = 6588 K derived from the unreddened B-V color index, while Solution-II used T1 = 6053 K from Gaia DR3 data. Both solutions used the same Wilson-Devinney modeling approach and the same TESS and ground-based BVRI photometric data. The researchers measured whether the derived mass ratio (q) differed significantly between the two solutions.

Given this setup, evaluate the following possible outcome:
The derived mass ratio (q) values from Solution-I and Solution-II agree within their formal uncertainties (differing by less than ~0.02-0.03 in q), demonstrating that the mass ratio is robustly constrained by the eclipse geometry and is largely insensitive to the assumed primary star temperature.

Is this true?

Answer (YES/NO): YES